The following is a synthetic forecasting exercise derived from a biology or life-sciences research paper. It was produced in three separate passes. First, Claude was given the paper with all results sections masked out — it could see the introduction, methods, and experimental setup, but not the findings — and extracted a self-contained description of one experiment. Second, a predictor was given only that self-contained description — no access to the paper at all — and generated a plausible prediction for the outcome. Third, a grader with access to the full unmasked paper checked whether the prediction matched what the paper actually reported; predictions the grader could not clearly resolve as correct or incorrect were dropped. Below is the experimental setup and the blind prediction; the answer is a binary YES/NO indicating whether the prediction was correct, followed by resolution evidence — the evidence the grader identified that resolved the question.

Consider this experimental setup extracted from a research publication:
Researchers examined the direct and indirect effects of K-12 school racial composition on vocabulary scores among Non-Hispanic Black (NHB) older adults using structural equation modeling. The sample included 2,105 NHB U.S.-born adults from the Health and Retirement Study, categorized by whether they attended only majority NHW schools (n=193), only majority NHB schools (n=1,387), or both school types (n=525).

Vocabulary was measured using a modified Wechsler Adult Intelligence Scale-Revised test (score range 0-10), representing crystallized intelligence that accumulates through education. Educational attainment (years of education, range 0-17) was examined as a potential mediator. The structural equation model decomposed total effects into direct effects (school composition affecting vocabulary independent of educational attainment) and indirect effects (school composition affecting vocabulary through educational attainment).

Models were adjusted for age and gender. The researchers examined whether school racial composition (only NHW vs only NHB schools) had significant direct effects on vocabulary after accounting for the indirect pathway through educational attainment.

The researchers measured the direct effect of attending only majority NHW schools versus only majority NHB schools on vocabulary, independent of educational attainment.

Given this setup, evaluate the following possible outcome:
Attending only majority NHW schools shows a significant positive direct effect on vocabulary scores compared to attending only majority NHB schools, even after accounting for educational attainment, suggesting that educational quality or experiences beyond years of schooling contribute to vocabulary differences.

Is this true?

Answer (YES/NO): NO